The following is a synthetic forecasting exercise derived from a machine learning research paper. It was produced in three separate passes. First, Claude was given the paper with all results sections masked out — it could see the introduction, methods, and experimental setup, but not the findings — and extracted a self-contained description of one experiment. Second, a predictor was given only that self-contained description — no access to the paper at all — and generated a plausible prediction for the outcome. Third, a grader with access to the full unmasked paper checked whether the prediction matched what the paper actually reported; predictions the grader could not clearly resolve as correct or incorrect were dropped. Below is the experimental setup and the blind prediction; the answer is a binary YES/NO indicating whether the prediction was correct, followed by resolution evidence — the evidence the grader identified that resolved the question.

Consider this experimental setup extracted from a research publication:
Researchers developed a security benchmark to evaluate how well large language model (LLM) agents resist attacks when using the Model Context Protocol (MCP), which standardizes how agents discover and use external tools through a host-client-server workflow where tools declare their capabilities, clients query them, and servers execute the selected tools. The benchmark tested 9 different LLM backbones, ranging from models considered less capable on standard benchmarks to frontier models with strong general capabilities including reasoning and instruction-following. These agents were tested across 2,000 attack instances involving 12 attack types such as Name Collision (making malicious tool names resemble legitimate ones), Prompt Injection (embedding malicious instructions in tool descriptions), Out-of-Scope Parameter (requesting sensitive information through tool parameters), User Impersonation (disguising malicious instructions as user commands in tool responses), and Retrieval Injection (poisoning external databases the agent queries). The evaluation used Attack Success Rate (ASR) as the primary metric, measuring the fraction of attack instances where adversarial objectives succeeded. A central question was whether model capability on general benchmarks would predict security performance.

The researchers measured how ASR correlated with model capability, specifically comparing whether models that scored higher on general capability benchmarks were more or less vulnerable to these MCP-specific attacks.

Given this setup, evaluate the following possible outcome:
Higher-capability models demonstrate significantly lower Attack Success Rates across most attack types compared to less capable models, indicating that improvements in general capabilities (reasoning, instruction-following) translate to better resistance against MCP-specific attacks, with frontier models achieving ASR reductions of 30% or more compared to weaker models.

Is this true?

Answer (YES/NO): NO